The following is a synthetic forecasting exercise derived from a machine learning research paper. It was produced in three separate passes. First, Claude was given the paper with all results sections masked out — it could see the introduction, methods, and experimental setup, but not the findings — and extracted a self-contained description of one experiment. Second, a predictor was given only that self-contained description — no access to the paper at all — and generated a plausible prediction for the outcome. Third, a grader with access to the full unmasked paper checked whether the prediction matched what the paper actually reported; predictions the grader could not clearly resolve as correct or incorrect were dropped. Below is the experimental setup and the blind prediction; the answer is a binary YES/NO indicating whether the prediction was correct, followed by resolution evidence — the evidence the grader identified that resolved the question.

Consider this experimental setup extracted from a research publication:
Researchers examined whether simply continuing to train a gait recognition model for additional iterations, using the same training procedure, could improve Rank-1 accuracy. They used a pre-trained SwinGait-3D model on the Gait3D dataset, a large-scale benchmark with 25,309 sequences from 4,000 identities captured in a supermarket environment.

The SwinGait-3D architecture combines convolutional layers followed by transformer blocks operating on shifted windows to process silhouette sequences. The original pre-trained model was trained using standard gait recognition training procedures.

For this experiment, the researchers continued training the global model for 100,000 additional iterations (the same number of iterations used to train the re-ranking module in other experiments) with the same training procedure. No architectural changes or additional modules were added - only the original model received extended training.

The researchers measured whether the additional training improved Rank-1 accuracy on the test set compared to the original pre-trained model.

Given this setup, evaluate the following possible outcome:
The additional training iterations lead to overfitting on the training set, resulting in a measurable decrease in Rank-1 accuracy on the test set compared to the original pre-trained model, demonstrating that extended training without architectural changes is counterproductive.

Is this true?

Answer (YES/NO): NO